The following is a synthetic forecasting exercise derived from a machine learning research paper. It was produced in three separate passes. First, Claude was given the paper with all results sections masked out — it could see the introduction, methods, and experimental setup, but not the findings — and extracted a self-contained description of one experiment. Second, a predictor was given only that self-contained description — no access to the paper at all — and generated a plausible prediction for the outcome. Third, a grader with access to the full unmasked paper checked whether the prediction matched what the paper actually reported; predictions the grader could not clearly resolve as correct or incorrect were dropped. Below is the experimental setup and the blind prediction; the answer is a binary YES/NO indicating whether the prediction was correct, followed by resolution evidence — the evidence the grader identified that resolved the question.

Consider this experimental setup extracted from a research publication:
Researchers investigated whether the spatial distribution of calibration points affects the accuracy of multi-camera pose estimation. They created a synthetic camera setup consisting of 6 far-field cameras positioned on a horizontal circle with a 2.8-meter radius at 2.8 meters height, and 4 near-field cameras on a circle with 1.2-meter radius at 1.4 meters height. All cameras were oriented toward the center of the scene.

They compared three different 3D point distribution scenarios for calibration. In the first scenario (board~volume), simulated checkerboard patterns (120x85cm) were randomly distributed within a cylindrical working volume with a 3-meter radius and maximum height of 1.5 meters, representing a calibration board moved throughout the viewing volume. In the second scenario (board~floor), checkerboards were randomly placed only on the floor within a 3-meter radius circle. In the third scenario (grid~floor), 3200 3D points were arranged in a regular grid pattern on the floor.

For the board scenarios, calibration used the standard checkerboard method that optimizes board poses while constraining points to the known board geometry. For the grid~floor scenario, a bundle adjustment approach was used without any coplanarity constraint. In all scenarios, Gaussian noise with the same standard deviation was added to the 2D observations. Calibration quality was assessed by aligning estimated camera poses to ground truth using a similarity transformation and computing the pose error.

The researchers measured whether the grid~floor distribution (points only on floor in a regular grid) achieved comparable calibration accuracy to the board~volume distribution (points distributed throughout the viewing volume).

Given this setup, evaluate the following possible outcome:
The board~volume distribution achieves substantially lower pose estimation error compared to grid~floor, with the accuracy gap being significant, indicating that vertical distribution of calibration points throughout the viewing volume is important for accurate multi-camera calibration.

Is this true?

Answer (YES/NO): NO